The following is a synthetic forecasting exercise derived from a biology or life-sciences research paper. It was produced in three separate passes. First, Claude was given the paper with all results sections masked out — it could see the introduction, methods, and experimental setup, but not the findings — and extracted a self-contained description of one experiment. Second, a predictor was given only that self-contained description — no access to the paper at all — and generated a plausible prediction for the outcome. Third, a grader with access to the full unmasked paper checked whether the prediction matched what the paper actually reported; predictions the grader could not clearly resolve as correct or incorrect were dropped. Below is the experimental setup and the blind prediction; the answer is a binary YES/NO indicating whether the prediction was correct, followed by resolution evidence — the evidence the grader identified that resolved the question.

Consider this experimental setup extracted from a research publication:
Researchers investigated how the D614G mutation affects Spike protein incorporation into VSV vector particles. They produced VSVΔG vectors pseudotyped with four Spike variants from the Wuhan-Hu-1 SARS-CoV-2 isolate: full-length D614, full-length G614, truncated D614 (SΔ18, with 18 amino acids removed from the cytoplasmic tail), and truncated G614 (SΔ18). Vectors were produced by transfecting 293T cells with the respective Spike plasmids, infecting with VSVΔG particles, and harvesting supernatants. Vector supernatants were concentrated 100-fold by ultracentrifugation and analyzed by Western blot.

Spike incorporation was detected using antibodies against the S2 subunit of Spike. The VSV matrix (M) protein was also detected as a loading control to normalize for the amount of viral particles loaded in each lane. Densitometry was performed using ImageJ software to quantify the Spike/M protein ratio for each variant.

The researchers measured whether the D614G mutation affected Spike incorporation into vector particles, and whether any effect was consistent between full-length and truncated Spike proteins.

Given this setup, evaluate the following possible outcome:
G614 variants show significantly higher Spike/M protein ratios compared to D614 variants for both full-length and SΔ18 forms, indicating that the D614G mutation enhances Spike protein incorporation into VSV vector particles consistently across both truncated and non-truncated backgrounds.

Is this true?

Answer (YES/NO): NO